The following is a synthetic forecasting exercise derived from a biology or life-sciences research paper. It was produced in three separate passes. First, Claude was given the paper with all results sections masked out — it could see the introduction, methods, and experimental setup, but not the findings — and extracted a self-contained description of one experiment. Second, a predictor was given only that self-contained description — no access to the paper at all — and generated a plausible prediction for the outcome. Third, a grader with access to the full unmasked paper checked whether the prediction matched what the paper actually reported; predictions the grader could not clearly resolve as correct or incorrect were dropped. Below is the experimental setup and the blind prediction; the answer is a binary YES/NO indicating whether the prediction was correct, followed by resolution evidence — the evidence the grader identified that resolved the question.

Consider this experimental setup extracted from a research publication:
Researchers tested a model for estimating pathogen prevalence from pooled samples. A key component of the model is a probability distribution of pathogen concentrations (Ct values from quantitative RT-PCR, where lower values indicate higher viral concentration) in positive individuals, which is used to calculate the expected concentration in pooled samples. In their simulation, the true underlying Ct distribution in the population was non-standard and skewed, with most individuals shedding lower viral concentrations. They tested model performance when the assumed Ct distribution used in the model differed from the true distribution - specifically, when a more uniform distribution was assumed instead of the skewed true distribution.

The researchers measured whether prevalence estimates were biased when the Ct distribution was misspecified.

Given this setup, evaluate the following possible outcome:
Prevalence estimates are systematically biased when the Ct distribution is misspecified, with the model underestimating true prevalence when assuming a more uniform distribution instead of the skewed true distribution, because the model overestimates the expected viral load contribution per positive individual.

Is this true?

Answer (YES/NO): NO